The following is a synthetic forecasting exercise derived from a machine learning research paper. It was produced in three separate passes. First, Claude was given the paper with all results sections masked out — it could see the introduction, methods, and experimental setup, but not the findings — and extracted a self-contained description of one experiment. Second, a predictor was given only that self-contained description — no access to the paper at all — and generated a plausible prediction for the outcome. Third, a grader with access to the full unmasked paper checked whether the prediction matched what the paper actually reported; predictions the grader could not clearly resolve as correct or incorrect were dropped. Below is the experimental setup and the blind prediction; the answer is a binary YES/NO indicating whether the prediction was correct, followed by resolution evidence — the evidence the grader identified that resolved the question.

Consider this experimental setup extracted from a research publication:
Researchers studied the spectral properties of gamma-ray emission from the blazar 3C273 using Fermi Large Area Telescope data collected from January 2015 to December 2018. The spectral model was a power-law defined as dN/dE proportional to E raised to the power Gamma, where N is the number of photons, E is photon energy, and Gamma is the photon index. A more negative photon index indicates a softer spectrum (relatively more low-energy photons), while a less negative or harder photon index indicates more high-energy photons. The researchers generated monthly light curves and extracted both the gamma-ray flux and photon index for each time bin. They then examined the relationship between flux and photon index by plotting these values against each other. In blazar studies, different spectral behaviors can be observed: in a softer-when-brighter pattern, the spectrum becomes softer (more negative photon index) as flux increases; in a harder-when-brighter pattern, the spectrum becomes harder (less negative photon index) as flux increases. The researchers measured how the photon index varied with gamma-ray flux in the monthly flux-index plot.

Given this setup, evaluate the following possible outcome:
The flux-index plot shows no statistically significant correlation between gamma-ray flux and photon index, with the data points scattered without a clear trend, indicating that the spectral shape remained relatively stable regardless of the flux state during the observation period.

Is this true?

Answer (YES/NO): NO